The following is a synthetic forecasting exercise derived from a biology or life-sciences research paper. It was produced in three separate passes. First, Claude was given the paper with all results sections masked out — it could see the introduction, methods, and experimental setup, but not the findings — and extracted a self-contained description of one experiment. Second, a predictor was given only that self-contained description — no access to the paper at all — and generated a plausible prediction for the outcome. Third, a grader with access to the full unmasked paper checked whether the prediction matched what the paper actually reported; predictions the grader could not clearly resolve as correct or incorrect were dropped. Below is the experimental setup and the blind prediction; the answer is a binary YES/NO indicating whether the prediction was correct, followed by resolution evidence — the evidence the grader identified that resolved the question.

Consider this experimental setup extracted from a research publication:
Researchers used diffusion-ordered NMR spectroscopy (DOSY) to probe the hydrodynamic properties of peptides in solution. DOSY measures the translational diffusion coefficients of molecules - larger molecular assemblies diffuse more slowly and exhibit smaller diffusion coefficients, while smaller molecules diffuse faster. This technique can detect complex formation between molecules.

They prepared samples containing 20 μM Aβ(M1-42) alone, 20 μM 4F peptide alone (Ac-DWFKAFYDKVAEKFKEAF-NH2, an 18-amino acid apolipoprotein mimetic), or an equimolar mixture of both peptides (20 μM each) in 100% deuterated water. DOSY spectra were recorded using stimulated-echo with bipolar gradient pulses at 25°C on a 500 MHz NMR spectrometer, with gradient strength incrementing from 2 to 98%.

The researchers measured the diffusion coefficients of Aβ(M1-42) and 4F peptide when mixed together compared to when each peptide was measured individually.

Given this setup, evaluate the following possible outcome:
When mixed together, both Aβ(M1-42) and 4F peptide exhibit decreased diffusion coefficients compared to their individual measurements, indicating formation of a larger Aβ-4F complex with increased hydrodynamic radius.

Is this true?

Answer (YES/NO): NO